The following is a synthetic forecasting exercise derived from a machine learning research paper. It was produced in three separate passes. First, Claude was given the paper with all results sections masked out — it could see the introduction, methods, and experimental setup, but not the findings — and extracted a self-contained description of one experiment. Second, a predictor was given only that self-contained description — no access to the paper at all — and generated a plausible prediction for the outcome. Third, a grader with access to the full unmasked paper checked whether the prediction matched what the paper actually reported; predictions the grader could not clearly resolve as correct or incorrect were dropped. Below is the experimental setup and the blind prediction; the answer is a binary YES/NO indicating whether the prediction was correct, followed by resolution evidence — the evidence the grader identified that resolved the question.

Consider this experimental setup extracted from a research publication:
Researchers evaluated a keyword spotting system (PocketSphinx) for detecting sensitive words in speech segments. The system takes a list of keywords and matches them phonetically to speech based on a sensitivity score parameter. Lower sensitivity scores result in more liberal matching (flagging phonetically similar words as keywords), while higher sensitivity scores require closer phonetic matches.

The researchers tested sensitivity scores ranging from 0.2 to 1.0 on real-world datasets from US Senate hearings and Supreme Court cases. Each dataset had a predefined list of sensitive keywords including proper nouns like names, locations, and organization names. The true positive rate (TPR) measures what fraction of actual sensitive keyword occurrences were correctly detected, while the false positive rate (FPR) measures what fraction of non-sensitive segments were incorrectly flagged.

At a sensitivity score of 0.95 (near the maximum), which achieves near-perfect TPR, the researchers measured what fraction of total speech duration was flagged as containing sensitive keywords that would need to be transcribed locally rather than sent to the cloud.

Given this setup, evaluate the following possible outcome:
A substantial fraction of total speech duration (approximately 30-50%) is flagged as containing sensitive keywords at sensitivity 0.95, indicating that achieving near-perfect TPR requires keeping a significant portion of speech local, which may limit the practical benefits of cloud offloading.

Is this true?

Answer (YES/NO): NO